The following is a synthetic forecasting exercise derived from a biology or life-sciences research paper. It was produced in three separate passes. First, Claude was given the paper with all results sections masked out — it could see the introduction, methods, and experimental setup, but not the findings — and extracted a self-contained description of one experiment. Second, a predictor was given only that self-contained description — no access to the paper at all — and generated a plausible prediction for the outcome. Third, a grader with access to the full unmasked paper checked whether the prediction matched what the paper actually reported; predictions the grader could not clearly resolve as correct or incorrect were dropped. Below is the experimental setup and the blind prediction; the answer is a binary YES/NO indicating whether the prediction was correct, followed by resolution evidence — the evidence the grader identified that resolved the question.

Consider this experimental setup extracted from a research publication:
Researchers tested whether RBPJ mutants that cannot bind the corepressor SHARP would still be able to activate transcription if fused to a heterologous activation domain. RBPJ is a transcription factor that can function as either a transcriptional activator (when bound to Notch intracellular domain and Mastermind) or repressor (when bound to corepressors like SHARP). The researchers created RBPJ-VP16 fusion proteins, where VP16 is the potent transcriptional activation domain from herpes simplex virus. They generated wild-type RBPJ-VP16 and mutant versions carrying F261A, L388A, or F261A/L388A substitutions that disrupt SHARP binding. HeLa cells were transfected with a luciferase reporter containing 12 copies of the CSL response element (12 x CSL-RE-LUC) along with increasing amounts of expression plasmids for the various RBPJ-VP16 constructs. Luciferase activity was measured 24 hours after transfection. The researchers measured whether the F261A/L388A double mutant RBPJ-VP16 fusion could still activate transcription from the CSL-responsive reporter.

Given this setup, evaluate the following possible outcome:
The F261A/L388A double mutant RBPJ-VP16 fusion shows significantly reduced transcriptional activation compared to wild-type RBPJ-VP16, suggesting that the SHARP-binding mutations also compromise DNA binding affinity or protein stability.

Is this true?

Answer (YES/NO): NO